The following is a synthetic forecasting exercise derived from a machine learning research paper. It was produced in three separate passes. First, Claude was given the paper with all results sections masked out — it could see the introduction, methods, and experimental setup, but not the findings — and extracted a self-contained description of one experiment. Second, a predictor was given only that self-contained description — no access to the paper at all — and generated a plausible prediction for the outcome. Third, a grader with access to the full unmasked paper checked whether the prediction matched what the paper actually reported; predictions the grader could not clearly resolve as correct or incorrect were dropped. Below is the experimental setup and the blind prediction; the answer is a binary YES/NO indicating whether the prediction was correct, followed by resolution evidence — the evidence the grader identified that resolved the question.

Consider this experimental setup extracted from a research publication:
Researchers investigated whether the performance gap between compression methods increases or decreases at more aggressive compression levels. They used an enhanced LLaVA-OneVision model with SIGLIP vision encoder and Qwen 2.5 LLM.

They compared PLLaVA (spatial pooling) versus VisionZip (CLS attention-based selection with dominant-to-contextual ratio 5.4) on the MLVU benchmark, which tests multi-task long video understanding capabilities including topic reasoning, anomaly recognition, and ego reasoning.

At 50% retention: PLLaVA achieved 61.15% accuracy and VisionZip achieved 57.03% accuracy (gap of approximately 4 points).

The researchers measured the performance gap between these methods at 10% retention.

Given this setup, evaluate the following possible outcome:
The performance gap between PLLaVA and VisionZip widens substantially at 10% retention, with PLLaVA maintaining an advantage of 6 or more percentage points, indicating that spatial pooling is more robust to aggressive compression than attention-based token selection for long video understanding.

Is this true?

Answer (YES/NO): NO